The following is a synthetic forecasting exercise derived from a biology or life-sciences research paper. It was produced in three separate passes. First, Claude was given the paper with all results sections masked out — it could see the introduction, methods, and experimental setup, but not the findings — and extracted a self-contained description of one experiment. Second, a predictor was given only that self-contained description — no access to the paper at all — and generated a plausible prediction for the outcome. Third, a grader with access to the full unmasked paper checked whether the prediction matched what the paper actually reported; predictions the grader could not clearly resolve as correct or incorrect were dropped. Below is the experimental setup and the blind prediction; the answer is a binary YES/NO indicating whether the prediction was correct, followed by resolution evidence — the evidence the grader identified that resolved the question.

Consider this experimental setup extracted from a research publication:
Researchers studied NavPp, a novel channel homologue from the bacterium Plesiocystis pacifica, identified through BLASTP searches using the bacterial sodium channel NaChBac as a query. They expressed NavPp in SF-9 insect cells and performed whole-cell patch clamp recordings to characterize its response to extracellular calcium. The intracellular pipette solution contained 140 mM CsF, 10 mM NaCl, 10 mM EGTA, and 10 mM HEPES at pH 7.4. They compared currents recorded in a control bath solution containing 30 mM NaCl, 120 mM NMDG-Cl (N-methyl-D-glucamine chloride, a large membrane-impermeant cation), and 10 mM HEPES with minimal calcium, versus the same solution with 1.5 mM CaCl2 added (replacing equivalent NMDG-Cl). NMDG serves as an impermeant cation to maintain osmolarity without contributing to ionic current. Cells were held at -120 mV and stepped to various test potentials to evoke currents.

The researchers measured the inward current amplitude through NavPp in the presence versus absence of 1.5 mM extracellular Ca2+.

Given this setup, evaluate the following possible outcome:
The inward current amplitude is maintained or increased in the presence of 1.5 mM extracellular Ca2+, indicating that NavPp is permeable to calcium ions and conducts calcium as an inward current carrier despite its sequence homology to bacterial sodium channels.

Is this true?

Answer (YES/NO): NO